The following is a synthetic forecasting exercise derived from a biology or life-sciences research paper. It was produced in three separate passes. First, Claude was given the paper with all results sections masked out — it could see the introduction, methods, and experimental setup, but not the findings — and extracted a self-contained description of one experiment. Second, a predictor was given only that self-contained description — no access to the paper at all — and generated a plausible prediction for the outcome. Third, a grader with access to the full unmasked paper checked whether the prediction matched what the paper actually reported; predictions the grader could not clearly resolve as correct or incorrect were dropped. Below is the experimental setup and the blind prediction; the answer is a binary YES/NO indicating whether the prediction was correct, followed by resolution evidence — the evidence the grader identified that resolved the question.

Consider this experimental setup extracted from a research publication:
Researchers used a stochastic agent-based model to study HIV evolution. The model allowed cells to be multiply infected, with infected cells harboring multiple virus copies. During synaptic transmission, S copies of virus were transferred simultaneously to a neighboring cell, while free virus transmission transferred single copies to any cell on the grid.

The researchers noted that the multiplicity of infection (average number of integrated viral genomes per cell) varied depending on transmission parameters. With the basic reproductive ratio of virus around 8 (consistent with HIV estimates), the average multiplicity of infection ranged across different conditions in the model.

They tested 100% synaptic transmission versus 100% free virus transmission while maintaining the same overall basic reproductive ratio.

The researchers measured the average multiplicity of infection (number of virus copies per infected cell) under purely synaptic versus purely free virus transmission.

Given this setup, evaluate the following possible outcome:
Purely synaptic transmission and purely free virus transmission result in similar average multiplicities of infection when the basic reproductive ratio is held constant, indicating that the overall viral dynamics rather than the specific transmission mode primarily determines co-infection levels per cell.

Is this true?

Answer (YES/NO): NO